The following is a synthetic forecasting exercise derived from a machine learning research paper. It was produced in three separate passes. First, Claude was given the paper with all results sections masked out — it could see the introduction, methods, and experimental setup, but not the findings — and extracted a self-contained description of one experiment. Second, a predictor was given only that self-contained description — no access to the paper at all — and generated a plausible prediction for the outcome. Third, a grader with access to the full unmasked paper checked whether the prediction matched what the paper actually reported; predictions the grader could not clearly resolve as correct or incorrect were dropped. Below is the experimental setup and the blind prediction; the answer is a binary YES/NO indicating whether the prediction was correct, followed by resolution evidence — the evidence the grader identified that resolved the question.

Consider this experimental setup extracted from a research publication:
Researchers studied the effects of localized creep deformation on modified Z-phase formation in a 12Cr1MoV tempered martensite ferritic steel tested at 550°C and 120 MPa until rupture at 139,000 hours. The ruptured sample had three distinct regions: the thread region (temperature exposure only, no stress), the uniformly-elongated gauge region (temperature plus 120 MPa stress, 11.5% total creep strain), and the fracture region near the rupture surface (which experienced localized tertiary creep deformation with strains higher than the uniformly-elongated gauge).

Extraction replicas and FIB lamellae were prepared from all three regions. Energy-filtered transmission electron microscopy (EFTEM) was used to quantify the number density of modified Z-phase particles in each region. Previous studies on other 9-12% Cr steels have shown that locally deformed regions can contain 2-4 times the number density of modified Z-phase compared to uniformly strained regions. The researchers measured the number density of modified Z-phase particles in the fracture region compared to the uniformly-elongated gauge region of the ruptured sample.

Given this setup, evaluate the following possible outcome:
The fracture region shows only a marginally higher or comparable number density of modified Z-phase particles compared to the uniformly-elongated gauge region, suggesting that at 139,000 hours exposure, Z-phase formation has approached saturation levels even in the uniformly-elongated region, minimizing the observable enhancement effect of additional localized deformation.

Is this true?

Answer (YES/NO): YES